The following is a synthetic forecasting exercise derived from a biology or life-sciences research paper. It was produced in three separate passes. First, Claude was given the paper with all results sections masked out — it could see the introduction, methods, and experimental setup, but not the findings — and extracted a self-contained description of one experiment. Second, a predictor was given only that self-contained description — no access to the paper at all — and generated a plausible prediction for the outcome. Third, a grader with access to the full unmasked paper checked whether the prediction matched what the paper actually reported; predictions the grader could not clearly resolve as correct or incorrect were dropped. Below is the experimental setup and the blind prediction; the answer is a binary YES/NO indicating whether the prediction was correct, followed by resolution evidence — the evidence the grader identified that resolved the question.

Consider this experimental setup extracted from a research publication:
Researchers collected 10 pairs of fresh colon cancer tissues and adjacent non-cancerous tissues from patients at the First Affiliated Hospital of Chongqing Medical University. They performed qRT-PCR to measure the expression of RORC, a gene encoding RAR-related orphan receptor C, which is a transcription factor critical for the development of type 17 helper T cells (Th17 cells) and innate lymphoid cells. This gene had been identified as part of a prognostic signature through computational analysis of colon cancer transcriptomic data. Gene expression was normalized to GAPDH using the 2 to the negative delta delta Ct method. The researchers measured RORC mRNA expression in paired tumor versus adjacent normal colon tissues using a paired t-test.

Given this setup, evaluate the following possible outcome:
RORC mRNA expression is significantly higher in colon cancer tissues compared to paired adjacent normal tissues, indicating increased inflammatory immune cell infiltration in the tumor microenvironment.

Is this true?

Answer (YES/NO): NO